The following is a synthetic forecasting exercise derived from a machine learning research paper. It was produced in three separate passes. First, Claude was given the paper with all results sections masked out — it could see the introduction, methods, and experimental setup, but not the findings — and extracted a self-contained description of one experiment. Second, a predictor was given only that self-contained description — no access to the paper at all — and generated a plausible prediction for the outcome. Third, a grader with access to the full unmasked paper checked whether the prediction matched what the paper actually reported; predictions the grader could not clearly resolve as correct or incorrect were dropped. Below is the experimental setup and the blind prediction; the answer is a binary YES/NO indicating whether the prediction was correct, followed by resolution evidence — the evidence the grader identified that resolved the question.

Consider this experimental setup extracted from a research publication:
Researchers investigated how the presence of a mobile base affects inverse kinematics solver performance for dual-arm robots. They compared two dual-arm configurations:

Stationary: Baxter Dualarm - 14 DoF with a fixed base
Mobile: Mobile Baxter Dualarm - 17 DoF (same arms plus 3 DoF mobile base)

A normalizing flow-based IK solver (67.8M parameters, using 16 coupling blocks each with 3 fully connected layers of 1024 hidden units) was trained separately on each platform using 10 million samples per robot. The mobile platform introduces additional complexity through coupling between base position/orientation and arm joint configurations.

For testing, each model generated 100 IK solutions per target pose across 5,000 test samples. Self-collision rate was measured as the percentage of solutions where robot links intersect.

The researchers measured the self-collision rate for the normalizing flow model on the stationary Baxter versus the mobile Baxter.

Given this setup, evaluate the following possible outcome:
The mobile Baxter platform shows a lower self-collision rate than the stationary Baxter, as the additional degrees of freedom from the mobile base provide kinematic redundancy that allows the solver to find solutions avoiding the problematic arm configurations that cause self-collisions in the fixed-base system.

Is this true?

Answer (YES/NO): NO